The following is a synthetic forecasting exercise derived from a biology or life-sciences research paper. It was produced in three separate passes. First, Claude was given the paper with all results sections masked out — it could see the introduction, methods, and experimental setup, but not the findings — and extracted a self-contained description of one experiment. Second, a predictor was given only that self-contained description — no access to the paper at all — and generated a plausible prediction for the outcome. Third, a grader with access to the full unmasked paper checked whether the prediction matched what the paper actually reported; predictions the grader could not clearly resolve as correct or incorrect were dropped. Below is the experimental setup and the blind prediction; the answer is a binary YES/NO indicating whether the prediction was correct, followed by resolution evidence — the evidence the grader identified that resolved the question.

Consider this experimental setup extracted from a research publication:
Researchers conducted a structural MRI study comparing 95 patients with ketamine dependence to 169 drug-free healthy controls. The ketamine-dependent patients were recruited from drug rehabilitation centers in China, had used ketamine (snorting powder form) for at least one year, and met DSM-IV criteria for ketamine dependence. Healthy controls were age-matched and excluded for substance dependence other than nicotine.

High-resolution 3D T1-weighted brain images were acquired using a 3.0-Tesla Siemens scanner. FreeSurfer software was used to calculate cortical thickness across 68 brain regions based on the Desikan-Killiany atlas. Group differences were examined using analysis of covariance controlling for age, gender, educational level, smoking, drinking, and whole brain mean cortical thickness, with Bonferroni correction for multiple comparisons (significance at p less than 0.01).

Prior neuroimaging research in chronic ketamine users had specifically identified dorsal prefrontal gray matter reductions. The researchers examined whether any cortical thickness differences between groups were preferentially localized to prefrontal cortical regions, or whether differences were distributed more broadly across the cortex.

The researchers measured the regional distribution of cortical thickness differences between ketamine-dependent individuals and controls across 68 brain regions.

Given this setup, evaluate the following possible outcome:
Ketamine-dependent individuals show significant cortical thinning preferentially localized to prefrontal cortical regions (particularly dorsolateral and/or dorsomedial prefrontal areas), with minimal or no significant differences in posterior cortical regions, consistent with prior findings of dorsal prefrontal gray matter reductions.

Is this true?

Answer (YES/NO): NO